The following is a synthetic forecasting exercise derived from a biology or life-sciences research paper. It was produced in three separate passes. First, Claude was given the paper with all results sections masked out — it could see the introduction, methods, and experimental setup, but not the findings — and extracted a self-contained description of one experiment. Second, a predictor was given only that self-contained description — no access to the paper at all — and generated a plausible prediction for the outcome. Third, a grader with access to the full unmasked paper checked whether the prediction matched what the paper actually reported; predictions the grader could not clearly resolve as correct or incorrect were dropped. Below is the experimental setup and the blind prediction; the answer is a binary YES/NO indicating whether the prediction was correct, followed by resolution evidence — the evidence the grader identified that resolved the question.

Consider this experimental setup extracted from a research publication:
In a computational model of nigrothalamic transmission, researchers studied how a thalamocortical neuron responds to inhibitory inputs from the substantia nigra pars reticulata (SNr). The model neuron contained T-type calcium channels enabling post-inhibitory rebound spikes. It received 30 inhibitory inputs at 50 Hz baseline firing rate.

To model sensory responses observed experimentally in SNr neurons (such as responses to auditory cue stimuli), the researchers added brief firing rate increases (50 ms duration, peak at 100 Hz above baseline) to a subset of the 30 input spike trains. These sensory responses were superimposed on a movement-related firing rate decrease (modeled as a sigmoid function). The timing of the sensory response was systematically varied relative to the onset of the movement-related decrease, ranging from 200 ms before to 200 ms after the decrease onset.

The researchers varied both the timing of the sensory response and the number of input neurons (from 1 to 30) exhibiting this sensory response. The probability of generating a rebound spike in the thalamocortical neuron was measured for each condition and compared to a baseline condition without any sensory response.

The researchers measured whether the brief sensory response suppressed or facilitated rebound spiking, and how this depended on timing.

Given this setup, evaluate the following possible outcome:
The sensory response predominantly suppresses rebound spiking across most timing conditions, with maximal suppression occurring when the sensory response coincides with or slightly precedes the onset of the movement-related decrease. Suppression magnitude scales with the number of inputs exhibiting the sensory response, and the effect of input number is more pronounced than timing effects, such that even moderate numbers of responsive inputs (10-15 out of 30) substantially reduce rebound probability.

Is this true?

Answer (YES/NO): NO